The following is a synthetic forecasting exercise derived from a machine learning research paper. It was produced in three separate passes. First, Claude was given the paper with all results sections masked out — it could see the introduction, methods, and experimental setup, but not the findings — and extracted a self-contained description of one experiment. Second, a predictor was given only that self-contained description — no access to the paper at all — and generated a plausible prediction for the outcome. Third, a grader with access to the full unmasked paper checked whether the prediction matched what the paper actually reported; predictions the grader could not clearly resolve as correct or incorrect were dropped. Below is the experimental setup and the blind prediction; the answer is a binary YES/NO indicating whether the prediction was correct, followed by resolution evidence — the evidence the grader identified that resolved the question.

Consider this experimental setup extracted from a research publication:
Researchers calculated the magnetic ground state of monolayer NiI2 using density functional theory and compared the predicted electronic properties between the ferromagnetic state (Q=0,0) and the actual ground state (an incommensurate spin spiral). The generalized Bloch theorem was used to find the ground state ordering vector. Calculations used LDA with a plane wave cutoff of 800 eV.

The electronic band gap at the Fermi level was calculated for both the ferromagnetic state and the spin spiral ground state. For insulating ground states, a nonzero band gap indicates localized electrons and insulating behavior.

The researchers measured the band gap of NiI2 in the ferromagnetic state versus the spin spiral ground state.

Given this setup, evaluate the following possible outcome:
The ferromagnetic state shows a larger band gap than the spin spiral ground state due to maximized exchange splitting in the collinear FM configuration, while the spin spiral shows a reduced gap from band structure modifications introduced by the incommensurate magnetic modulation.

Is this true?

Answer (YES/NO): NO